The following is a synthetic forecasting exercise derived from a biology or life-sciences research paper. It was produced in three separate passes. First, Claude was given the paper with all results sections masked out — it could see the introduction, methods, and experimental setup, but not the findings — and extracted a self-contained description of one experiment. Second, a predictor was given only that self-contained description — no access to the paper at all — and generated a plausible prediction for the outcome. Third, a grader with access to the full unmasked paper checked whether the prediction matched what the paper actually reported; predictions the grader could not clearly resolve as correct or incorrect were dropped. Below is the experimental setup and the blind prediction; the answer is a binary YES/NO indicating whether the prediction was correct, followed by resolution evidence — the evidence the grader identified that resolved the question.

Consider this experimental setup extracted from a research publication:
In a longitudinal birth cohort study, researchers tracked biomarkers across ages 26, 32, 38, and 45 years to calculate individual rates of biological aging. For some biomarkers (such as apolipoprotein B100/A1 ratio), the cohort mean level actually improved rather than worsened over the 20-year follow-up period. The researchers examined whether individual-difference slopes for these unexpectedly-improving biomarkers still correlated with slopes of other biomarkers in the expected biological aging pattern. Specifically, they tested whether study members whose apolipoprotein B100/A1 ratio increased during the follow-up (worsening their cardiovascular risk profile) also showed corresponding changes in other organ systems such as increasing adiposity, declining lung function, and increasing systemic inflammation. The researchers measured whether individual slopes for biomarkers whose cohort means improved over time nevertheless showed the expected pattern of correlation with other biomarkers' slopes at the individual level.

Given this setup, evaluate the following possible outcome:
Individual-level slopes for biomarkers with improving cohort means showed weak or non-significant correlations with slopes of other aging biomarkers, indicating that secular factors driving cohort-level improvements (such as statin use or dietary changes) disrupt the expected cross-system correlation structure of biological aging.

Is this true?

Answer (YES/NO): NO